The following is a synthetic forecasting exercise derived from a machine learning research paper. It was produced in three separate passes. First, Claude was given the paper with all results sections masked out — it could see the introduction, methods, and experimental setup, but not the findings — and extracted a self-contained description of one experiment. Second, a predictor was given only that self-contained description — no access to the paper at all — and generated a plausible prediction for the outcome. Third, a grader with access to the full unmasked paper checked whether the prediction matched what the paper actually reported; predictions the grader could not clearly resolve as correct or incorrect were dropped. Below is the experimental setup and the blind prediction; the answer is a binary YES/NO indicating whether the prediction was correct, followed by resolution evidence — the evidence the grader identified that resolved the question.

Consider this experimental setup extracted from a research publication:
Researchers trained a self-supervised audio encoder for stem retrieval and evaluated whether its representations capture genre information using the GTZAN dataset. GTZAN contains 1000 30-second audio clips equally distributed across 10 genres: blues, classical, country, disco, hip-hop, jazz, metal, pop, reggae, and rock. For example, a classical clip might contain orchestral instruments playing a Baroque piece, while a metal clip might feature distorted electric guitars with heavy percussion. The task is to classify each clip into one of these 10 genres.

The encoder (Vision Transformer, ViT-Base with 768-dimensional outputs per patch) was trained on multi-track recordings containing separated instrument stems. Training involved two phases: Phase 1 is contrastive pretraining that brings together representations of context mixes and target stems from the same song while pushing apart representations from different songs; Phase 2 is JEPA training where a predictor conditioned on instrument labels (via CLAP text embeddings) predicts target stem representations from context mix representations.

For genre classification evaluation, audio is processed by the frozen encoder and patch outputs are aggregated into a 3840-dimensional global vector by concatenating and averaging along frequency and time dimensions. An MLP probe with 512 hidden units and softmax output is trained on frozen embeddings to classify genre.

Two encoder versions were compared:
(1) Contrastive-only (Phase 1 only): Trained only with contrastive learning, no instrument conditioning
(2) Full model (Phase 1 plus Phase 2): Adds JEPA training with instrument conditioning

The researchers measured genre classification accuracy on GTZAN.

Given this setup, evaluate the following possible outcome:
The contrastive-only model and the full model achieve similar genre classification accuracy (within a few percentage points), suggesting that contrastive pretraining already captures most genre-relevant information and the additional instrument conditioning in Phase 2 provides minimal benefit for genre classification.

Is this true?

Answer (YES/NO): NO